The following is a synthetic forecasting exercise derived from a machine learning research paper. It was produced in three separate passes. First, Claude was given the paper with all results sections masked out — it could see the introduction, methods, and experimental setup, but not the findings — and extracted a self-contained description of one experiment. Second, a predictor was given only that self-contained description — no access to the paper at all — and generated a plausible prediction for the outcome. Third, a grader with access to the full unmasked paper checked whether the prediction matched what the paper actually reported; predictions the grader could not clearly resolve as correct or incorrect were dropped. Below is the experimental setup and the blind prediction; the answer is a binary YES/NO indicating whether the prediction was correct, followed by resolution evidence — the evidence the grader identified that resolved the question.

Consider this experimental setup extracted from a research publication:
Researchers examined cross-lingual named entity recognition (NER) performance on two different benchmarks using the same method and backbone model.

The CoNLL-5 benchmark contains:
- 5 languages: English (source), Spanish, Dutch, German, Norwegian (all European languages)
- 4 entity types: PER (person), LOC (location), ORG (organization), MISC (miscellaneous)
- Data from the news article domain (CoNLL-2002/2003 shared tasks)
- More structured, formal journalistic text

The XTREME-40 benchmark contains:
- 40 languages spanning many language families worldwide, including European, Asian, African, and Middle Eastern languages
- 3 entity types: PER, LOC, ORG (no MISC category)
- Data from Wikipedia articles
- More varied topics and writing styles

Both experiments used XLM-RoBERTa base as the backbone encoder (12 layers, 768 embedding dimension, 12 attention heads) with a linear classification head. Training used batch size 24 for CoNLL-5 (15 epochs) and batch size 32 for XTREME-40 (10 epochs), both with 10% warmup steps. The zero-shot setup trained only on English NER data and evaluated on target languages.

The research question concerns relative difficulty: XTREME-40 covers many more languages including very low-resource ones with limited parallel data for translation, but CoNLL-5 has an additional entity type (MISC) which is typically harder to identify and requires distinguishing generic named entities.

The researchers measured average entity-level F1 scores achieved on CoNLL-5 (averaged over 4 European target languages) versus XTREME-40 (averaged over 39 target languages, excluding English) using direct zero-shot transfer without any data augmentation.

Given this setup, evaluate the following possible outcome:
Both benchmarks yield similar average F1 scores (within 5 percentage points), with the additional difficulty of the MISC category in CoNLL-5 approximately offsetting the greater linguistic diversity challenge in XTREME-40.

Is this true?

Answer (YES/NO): NO